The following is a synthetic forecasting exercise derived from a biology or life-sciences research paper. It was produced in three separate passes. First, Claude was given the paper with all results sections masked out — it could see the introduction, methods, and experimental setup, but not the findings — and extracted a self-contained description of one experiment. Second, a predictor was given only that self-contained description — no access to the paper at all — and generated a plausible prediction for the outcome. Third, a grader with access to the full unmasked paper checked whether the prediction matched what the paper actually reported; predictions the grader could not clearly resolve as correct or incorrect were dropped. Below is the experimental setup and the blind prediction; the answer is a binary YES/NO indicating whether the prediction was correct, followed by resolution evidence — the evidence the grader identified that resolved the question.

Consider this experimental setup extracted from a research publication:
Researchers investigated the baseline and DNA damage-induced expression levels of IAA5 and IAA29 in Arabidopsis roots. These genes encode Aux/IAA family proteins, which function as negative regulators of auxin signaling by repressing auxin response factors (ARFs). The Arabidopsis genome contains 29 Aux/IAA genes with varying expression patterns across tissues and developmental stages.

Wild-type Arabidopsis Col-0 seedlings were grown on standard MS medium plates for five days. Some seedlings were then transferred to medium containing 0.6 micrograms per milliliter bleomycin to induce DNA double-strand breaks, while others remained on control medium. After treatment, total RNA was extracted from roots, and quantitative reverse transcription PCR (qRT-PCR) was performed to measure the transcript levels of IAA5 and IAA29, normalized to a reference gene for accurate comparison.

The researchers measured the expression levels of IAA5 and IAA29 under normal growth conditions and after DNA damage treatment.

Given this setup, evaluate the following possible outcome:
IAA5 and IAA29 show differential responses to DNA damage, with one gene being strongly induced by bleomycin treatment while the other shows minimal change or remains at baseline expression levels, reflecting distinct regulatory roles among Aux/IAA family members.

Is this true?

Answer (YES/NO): NO